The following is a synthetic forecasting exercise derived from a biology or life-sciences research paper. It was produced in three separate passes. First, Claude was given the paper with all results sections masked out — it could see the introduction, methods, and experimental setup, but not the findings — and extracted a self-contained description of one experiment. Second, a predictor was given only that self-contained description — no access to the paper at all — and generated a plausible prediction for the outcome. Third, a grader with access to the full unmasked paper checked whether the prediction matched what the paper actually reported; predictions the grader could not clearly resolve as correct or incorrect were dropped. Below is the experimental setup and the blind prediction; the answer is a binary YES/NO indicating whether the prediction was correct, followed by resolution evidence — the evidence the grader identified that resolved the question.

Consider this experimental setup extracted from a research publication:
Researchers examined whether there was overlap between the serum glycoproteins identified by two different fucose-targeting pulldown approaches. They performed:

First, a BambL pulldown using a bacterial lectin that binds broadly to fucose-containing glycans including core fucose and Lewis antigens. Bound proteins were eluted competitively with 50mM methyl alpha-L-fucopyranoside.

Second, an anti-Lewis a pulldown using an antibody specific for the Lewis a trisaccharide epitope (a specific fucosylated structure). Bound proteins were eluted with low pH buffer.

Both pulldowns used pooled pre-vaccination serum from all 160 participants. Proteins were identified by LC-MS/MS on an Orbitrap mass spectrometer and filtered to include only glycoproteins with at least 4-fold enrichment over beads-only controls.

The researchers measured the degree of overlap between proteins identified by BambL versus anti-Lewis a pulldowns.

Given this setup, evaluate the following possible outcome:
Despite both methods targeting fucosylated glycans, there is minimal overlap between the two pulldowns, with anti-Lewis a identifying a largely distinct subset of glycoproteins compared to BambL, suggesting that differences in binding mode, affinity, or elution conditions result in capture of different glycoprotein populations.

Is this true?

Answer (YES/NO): NO